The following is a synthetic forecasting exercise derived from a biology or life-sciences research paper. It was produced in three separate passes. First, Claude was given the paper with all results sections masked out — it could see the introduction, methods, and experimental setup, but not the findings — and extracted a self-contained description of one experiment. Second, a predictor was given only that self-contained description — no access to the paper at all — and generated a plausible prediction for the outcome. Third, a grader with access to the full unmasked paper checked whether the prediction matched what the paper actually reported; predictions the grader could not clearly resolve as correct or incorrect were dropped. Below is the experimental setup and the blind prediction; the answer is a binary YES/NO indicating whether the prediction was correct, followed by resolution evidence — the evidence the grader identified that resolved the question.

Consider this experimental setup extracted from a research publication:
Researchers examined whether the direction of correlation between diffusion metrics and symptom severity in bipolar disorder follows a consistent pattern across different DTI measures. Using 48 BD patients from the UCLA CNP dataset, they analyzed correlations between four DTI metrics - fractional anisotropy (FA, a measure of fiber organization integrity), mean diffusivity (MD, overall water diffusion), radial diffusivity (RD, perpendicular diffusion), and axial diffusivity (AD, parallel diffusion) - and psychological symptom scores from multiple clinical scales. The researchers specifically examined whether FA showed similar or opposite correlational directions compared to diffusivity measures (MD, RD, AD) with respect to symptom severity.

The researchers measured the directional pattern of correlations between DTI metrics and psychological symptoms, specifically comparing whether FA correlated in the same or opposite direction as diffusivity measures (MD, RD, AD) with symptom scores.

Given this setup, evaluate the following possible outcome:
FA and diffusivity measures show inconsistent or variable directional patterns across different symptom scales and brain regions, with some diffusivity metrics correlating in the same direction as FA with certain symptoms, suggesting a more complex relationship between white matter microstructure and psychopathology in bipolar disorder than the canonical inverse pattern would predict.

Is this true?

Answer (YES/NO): YES